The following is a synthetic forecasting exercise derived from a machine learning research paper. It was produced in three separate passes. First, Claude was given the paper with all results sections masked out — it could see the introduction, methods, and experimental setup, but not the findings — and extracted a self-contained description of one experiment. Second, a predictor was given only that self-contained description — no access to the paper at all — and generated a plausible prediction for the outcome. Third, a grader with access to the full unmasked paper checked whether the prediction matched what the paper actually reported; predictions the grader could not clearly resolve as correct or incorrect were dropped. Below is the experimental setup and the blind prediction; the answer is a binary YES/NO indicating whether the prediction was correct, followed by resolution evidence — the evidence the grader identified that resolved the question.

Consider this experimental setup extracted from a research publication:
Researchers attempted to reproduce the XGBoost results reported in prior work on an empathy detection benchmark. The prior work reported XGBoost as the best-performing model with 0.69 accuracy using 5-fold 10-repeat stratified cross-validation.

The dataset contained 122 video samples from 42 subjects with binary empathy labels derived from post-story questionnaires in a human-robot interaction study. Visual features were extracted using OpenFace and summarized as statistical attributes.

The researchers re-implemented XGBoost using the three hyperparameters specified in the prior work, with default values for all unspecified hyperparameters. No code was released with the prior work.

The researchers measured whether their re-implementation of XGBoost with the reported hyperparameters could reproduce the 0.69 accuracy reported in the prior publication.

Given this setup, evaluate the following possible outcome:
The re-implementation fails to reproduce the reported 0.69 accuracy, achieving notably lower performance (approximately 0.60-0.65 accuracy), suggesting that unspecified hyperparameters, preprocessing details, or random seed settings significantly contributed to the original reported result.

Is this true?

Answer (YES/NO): YES